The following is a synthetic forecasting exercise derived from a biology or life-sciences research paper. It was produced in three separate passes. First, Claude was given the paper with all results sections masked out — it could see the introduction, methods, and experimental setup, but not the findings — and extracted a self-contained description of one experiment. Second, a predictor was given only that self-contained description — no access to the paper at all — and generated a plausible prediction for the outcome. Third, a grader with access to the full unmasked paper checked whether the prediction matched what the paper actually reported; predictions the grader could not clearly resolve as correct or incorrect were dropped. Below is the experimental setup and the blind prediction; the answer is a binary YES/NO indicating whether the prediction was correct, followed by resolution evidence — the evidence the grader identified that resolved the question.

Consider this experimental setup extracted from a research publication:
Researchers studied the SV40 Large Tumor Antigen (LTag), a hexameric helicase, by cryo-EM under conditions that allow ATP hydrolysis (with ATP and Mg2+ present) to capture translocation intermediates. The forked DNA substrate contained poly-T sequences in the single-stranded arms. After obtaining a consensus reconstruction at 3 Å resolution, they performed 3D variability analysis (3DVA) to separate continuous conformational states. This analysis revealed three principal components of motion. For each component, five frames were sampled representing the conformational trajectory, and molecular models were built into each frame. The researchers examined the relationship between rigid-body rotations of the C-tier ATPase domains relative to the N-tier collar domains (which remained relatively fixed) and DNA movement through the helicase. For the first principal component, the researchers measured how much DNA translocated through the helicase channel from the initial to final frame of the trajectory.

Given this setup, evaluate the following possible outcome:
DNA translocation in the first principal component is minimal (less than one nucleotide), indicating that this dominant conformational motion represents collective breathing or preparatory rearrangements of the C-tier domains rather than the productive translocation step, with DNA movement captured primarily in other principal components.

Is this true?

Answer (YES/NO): NO